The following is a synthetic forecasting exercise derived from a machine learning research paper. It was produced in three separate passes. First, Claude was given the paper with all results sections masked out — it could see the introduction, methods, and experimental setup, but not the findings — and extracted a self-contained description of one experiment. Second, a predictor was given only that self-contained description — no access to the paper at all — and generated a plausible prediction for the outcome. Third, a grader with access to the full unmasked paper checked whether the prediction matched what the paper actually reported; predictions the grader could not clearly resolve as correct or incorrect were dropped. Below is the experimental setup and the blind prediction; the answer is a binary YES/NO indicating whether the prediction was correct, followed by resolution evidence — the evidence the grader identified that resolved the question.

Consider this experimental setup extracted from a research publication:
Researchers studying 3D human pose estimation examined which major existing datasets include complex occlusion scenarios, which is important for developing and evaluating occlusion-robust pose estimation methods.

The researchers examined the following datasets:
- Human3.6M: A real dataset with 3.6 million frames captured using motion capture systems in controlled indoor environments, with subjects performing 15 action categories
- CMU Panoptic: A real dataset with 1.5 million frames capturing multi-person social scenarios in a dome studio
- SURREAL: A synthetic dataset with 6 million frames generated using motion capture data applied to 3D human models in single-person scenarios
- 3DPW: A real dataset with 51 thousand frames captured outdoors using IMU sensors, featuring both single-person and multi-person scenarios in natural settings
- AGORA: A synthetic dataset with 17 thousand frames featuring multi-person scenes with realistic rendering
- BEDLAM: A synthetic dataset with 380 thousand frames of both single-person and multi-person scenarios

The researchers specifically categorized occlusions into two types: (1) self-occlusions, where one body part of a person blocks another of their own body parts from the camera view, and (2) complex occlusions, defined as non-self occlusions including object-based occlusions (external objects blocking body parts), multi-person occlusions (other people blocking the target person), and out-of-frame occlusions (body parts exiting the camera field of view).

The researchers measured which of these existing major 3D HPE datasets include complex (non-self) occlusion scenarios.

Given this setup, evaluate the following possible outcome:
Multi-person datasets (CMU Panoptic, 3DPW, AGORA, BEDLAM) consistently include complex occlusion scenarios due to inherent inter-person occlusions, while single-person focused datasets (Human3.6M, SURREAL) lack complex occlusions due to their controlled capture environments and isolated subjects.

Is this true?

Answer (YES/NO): NO